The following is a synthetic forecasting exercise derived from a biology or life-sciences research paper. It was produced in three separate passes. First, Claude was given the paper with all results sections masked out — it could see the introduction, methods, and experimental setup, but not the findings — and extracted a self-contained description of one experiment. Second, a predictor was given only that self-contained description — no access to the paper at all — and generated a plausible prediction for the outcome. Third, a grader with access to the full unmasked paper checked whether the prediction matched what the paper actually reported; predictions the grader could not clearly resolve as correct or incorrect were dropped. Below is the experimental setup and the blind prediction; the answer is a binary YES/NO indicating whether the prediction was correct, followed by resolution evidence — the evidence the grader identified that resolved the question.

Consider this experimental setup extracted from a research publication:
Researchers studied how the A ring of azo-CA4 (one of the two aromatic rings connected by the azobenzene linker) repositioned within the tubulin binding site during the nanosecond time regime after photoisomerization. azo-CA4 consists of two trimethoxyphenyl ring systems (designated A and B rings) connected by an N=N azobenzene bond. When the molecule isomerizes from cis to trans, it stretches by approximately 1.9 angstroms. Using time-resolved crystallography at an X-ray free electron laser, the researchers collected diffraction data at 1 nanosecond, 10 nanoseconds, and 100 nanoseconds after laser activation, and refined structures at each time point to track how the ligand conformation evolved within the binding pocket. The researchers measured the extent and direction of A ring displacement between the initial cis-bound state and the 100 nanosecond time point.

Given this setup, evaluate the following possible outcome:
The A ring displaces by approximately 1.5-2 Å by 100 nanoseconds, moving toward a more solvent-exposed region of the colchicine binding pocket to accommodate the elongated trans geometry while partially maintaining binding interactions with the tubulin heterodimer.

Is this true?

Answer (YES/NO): NO